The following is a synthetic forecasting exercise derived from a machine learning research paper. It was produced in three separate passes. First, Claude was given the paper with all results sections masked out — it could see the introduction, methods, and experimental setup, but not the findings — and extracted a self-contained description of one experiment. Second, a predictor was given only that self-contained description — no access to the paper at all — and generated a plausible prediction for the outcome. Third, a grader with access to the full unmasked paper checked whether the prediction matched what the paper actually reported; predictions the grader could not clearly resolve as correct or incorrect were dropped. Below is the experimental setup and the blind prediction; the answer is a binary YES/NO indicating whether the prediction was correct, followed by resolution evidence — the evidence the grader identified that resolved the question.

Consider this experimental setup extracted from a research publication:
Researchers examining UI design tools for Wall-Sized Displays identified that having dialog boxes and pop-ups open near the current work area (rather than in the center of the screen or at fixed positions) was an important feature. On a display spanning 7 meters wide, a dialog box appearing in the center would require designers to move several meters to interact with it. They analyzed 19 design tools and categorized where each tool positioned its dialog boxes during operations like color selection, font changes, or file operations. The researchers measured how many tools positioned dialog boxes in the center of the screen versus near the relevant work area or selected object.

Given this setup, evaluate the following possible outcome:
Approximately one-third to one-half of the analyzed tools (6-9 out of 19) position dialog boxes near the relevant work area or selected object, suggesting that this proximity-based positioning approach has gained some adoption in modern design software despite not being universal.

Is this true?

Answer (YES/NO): NO